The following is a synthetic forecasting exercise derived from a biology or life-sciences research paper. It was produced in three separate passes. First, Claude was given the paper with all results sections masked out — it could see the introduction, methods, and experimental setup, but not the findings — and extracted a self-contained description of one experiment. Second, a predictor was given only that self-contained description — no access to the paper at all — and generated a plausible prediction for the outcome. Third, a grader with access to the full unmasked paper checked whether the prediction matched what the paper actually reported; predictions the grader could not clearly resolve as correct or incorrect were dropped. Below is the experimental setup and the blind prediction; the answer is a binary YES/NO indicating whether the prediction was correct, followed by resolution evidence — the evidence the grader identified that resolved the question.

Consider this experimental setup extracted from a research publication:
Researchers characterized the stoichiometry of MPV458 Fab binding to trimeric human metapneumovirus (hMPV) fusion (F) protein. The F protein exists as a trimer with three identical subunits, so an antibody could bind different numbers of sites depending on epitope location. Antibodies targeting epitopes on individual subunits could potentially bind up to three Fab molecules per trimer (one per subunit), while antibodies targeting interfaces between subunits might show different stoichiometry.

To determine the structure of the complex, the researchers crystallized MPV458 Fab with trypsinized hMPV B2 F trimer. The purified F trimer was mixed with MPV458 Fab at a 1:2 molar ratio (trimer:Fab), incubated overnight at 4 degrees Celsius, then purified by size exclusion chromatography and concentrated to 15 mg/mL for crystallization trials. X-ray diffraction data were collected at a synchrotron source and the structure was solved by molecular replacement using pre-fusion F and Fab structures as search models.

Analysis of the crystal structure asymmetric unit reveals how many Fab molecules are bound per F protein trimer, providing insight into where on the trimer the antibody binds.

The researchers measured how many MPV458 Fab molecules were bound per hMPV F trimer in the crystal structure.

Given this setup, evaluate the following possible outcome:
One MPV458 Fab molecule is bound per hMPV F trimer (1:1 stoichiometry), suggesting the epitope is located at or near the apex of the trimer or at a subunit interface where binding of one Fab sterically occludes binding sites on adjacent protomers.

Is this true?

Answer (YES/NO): NO